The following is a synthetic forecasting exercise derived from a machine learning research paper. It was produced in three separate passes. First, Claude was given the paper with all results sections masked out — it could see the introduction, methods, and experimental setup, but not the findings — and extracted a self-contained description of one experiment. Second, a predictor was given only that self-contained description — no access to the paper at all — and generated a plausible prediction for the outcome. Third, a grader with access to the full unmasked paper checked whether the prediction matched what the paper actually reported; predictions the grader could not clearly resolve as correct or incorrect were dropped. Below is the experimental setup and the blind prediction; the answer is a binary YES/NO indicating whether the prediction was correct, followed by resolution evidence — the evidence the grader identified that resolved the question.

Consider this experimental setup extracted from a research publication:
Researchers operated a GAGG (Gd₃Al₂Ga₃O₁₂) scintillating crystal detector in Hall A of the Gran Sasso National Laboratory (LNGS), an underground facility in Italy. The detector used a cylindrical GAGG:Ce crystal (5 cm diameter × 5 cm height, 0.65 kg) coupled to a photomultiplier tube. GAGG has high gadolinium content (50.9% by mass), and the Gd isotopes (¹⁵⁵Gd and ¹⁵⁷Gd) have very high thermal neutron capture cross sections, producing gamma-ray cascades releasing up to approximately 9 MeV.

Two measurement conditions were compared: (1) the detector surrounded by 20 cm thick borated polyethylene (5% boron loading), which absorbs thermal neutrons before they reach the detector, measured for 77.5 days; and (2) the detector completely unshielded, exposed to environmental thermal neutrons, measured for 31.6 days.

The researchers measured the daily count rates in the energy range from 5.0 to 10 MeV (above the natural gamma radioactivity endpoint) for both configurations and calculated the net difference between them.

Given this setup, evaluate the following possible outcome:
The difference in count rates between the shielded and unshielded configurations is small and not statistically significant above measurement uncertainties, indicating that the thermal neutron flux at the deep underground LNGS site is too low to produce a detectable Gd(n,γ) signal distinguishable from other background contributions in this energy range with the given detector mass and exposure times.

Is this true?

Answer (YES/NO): NO